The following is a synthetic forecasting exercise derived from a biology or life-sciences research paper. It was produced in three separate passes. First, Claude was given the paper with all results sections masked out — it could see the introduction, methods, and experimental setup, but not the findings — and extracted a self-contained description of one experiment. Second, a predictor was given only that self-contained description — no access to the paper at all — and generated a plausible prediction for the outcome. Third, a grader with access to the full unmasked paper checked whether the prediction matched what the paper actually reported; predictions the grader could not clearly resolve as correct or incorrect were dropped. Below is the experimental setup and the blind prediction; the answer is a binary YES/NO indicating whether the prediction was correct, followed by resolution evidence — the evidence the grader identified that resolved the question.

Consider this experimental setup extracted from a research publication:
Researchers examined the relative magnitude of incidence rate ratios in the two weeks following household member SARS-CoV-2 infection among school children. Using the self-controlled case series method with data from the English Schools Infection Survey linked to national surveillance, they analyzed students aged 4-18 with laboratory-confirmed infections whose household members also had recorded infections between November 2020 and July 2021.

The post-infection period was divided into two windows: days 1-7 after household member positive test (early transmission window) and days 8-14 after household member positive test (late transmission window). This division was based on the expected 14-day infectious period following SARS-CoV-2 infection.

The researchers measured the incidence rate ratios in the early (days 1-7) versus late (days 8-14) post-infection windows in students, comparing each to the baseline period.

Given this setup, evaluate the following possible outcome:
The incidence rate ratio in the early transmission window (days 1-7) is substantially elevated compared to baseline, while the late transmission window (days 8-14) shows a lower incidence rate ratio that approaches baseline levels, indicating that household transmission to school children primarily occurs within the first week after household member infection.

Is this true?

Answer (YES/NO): NO